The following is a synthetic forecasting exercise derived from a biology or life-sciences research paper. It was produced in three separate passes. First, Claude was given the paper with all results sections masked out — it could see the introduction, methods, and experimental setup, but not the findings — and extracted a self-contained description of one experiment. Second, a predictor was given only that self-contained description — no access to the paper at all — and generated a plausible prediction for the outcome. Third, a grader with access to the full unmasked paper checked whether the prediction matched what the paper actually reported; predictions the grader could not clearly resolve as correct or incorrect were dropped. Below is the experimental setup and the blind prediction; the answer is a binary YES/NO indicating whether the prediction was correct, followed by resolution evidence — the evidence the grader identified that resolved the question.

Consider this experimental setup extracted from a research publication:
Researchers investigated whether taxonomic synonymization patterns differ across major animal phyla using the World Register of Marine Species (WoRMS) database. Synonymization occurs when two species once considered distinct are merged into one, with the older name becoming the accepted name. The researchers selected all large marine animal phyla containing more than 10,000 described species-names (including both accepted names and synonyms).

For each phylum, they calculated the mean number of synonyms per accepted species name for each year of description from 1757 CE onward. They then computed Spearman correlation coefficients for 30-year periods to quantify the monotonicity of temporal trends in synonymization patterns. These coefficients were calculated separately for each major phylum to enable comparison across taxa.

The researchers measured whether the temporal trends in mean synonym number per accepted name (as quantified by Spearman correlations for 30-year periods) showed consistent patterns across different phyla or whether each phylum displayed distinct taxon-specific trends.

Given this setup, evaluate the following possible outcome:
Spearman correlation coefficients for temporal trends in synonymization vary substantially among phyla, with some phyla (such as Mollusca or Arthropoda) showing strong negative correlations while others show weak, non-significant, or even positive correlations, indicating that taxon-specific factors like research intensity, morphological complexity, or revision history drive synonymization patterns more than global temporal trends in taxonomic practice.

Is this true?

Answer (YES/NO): NO